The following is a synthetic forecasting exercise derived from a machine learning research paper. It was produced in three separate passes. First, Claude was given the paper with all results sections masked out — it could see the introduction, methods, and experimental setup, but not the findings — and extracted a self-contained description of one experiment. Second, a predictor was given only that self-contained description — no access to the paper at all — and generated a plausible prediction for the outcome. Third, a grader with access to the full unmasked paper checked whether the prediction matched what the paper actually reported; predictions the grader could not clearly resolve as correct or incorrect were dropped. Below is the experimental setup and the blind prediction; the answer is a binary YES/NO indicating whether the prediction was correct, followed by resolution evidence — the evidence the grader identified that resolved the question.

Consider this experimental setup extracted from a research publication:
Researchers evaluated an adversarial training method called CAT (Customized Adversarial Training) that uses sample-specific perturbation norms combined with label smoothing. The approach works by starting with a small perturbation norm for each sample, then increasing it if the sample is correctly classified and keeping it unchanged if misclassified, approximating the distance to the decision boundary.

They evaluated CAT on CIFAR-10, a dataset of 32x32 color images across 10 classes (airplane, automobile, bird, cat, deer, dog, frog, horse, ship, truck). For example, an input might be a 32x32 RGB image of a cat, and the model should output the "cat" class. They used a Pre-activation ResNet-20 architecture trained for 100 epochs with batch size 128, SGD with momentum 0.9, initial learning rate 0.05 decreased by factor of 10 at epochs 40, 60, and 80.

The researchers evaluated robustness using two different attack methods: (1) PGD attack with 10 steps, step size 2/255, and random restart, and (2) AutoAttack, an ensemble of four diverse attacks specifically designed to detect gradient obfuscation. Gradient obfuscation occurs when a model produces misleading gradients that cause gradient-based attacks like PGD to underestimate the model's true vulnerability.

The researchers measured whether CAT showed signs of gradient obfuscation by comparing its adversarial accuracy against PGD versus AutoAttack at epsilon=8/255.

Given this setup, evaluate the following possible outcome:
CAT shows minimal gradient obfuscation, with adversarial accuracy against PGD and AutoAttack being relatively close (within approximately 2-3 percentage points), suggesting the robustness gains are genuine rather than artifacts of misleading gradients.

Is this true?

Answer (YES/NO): NO